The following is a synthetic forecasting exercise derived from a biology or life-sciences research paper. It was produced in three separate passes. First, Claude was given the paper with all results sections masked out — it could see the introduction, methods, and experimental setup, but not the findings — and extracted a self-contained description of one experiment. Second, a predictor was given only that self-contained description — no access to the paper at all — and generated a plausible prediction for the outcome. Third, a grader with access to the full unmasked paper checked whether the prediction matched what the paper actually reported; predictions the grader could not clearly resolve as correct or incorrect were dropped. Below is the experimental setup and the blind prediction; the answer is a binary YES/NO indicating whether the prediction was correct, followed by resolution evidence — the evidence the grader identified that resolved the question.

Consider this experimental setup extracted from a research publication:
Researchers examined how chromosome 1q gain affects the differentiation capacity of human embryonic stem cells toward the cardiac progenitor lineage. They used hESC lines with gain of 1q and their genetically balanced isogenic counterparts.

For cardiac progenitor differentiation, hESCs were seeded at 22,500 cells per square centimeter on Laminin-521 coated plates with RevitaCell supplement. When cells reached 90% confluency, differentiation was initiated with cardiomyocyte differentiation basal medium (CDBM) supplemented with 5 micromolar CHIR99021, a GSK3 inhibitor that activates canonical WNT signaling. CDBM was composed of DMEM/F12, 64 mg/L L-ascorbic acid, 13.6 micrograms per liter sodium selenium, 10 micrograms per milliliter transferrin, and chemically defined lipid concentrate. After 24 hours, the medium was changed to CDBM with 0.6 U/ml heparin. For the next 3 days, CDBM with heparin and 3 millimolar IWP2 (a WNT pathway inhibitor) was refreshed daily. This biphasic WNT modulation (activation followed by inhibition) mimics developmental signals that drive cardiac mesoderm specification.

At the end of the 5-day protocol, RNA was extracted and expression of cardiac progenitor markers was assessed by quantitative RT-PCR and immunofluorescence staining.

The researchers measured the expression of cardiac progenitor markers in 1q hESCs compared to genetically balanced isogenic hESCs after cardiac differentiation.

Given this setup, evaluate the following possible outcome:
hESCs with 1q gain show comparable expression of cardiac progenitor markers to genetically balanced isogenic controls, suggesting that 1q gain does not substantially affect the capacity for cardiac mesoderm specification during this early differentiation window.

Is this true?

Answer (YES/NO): NO